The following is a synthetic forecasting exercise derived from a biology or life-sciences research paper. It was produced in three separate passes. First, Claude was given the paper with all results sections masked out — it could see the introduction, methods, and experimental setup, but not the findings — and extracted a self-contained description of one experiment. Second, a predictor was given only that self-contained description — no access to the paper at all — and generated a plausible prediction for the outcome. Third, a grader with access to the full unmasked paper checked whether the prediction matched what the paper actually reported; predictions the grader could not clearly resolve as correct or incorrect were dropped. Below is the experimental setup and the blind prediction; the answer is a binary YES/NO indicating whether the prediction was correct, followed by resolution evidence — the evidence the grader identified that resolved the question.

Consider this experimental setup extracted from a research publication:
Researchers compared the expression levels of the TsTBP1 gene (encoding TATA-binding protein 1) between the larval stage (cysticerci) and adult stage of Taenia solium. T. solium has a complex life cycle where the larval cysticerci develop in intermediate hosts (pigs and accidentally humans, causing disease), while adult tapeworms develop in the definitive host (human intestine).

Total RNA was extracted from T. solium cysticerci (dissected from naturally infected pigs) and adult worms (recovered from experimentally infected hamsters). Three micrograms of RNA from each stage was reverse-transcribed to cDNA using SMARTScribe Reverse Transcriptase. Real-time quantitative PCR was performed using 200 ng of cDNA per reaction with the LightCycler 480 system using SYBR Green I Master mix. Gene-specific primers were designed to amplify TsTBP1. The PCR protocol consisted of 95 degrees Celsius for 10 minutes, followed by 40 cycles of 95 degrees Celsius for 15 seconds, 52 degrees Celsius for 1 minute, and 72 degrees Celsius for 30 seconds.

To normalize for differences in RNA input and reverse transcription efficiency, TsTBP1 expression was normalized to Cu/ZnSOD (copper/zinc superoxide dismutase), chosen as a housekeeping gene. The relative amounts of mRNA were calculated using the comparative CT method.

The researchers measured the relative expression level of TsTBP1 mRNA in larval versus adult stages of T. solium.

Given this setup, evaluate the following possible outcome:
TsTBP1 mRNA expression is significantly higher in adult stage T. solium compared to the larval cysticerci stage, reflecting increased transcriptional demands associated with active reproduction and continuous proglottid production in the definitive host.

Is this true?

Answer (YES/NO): YES